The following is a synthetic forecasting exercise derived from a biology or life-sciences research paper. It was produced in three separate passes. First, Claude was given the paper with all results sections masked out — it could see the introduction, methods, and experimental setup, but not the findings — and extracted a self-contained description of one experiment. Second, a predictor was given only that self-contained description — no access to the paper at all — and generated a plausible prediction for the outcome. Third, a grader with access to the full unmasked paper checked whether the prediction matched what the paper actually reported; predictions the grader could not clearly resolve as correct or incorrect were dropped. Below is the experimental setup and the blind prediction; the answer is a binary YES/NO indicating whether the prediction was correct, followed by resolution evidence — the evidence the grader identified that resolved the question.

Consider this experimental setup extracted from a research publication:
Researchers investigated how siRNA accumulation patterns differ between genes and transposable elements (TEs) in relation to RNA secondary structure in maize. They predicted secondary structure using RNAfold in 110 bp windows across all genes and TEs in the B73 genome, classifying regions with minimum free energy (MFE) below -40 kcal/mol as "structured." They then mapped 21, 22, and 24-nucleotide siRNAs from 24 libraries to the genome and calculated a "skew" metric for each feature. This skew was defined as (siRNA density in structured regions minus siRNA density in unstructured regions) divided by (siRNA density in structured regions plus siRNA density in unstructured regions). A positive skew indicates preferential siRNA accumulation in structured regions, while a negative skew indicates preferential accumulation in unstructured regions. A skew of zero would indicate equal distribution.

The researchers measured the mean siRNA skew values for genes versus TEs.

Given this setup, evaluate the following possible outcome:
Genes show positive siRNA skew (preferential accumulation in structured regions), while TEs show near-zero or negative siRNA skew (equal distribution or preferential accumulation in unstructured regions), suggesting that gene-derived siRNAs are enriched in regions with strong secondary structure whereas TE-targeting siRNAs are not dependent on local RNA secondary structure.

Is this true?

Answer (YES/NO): NO